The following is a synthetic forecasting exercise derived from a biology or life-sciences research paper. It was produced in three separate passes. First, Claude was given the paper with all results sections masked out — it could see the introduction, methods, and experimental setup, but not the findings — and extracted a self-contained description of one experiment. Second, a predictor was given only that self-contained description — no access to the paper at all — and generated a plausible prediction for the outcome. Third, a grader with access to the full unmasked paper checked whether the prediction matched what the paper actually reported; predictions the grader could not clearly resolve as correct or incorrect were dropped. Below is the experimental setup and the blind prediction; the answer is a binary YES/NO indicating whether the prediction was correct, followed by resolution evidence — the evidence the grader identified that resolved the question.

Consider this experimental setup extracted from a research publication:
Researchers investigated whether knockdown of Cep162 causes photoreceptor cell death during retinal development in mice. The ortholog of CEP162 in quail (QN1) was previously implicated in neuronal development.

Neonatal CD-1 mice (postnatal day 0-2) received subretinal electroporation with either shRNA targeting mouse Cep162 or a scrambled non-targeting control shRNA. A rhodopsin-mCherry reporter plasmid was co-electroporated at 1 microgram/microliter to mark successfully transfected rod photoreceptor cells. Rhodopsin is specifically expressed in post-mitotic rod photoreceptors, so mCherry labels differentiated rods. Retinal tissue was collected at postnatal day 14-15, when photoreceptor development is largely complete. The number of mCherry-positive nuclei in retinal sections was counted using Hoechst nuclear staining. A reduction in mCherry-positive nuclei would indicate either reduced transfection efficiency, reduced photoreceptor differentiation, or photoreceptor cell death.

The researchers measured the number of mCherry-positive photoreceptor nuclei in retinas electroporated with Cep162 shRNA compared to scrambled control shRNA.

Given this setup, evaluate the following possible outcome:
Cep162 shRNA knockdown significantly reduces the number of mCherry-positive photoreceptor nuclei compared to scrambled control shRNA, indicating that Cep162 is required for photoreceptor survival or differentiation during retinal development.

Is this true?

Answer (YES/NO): YES